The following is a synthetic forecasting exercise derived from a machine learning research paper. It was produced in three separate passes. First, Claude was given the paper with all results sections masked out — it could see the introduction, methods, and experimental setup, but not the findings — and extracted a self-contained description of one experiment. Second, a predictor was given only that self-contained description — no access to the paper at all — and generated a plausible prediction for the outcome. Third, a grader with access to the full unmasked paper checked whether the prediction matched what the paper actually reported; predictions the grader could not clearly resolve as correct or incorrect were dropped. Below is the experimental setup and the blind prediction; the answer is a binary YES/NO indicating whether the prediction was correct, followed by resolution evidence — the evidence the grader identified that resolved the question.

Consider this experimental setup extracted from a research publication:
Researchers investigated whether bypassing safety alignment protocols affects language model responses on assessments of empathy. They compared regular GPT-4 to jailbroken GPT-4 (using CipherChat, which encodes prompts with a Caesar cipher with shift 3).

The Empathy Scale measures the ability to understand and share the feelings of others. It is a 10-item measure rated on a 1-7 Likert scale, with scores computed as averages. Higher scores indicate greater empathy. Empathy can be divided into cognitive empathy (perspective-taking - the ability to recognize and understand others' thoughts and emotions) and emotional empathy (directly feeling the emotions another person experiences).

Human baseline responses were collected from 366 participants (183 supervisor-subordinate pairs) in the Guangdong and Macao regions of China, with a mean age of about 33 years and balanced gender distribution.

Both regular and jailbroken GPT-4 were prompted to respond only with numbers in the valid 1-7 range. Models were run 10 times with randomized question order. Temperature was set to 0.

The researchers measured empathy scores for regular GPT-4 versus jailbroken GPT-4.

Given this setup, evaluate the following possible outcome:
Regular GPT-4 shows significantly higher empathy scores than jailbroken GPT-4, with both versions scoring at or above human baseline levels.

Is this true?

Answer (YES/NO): NO